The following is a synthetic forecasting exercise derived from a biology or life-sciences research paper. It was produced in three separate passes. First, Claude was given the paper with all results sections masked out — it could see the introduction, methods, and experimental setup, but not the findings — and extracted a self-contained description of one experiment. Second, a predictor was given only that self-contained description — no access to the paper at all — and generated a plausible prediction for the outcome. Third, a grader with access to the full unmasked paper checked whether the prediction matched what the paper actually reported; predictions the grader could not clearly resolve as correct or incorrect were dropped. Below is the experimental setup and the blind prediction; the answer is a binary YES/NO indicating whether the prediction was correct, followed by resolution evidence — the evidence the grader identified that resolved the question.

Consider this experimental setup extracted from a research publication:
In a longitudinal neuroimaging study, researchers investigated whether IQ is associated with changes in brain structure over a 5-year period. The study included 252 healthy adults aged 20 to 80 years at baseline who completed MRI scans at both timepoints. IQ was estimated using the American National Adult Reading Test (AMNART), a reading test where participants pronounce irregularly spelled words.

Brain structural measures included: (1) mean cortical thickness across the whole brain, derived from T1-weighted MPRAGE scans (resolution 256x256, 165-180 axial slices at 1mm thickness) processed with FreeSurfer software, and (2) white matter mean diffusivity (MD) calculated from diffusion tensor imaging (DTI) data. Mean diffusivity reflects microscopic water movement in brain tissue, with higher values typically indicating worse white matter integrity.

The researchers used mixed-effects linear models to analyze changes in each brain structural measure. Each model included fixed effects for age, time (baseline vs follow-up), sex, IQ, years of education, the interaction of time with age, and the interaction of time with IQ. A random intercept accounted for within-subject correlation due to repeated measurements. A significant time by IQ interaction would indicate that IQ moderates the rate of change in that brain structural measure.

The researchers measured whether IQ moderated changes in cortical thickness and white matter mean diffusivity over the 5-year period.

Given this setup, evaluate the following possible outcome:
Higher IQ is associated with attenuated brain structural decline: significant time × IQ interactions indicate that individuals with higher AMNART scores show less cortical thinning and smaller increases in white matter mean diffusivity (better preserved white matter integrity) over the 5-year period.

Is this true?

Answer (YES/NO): NO